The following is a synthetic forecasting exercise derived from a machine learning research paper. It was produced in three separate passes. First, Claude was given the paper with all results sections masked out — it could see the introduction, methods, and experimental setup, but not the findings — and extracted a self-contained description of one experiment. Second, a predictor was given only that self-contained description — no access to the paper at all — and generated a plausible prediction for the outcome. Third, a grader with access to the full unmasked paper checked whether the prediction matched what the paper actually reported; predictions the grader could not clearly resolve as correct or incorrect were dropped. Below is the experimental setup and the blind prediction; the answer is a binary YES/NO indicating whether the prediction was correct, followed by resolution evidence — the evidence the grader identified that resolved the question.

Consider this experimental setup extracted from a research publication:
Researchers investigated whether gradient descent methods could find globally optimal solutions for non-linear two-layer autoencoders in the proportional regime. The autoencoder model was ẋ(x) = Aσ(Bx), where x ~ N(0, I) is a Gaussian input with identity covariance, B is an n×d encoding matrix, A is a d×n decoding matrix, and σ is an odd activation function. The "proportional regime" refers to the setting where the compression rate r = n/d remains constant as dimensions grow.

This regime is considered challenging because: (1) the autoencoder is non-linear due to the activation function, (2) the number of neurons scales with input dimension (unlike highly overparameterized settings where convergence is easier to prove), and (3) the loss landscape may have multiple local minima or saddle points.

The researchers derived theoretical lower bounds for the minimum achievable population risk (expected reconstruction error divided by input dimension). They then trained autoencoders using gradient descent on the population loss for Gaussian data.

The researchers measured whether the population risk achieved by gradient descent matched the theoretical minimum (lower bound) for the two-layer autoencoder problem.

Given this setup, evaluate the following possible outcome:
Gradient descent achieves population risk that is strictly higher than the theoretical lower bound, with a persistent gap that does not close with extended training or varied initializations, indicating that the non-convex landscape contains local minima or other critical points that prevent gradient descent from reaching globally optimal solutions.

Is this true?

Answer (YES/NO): NO